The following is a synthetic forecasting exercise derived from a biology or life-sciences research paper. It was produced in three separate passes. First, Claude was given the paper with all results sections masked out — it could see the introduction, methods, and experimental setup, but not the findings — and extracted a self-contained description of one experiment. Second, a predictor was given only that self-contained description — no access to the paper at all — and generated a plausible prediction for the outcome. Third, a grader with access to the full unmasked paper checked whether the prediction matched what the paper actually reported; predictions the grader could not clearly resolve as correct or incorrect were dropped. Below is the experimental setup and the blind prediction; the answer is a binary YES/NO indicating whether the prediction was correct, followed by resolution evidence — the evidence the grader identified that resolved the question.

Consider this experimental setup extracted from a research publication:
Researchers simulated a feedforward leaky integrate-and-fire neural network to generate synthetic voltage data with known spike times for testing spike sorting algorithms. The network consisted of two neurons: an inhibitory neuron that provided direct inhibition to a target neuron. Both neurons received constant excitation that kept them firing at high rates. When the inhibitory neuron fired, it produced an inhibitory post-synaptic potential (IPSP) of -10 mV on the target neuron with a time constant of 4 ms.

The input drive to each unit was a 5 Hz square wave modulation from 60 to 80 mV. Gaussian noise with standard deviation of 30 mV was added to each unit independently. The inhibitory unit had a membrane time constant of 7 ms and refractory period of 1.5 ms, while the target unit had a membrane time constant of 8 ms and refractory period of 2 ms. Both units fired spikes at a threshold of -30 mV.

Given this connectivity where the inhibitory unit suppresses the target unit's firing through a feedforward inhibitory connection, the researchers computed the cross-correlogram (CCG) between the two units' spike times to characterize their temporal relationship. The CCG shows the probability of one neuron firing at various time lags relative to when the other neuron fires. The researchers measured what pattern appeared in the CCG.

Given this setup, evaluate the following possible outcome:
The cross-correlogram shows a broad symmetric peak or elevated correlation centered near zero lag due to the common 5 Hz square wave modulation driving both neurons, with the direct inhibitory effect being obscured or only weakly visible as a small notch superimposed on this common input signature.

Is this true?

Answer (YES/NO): NO